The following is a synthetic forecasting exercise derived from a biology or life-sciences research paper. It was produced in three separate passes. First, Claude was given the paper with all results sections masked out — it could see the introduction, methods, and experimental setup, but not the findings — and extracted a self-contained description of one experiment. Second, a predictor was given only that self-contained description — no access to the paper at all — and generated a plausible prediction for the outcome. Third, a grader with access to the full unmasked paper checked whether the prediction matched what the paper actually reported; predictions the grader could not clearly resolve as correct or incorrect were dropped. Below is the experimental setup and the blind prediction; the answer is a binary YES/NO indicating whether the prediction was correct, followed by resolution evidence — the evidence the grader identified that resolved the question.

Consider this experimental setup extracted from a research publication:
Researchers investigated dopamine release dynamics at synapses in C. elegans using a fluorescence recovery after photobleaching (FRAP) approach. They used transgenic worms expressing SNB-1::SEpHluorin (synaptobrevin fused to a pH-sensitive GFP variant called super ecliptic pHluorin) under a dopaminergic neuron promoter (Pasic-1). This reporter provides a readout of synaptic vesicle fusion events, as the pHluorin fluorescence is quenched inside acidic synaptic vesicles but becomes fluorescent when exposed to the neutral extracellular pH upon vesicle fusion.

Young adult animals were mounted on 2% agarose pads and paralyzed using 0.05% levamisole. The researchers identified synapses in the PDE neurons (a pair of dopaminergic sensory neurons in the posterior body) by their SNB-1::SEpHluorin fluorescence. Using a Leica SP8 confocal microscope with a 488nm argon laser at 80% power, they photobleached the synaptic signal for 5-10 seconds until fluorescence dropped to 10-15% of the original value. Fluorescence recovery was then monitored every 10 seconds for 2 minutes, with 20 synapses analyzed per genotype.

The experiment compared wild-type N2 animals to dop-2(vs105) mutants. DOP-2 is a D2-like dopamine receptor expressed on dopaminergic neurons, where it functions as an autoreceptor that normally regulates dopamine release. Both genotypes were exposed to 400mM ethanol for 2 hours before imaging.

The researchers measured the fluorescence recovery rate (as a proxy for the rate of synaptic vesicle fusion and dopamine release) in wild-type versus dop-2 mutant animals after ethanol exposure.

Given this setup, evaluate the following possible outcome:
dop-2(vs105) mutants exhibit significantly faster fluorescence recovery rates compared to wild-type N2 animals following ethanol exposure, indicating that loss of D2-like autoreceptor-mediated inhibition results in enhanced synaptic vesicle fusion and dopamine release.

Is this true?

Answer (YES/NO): YES